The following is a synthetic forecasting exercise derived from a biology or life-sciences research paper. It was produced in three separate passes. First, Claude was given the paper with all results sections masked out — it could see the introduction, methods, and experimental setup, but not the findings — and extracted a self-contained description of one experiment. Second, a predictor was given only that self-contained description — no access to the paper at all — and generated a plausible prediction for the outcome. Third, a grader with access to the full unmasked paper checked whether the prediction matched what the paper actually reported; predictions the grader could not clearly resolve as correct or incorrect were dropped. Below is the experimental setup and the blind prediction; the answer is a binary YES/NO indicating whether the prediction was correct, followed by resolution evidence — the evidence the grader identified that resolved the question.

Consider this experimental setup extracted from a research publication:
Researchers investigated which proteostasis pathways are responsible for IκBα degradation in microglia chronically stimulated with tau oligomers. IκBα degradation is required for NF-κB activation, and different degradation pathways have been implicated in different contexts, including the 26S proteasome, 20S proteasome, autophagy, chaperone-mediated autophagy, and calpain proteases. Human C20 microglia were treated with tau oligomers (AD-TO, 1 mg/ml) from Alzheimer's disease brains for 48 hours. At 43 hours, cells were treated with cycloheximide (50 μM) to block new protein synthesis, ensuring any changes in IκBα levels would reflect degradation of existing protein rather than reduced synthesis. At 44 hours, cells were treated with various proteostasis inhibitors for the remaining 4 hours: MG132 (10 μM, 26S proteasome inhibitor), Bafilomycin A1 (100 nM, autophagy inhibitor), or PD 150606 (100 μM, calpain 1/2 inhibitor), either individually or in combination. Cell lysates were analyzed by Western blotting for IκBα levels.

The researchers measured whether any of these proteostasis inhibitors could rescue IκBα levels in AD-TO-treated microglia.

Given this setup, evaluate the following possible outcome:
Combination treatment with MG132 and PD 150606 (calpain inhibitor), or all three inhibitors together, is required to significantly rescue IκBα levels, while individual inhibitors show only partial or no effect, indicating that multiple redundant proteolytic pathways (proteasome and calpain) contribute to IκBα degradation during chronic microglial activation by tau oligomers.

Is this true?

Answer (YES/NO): NO